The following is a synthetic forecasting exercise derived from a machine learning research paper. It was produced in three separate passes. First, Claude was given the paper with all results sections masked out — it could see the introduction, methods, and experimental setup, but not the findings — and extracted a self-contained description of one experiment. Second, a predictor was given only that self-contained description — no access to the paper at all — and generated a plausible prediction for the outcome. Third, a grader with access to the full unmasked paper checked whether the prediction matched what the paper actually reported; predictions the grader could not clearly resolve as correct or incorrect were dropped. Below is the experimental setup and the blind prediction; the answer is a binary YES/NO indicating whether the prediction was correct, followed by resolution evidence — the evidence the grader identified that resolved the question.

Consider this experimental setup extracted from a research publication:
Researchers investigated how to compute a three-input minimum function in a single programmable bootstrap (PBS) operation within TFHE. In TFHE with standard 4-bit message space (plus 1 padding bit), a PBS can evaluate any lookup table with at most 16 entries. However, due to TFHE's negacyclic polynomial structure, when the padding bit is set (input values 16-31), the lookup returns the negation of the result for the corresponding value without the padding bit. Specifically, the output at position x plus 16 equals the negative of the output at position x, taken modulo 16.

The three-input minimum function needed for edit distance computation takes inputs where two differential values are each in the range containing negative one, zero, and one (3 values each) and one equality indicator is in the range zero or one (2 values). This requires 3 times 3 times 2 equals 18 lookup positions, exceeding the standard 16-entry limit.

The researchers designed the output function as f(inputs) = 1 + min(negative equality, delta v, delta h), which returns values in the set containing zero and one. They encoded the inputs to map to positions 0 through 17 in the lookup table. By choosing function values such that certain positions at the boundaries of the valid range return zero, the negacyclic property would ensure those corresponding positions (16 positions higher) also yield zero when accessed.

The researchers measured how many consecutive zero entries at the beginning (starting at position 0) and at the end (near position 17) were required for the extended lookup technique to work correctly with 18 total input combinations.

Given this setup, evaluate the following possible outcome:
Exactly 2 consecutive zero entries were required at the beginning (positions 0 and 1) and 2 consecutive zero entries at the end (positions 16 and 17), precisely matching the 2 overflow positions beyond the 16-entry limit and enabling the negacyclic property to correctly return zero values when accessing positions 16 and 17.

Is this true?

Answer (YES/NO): YES